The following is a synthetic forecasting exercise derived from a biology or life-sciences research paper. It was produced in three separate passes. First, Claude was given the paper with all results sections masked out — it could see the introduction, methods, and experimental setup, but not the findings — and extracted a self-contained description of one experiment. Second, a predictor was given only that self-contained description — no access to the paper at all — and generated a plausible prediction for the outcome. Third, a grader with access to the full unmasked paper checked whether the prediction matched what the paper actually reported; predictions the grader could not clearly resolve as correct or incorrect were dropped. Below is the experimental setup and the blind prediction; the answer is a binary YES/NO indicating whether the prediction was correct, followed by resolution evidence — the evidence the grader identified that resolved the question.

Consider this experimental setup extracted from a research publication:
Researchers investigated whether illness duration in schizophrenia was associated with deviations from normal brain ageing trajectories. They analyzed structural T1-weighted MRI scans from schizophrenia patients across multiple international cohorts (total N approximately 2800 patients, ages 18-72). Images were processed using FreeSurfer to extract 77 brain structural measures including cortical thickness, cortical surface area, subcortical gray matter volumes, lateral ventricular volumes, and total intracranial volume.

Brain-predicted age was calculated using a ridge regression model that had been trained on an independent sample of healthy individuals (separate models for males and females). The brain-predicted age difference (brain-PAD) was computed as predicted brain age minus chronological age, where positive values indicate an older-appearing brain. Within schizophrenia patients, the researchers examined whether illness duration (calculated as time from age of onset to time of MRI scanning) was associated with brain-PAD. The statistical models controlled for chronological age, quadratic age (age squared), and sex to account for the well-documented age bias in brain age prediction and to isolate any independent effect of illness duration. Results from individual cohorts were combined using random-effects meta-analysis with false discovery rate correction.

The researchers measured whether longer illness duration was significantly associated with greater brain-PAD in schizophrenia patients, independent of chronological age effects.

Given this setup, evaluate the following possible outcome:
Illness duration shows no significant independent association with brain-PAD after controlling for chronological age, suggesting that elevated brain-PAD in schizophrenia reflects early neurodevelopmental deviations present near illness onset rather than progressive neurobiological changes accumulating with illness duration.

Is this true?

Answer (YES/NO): YES